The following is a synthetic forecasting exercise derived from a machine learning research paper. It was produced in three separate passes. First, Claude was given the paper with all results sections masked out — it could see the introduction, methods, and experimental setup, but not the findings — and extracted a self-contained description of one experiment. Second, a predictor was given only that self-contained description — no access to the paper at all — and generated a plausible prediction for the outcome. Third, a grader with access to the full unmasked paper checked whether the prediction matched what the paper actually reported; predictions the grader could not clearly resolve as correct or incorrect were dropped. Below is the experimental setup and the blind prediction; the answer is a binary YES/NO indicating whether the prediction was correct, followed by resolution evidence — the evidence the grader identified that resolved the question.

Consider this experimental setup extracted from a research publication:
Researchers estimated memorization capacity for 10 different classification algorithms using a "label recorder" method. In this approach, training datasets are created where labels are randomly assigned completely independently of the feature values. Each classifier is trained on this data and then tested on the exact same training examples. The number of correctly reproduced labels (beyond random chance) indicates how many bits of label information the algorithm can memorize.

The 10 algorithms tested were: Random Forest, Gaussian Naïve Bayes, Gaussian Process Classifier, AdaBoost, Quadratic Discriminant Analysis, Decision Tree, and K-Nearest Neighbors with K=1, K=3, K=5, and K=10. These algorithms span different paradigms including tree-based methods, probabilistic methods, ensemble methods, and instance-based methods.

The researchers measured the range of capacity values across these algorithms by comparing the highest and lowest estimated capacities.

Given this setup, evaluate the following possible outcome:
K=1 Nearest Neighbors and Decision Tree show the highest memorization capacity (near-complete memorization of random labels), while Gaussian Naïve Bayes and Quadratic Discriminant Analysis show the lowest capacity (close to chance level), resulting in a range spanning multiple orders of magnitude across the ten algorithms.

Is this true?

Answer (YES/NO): NO